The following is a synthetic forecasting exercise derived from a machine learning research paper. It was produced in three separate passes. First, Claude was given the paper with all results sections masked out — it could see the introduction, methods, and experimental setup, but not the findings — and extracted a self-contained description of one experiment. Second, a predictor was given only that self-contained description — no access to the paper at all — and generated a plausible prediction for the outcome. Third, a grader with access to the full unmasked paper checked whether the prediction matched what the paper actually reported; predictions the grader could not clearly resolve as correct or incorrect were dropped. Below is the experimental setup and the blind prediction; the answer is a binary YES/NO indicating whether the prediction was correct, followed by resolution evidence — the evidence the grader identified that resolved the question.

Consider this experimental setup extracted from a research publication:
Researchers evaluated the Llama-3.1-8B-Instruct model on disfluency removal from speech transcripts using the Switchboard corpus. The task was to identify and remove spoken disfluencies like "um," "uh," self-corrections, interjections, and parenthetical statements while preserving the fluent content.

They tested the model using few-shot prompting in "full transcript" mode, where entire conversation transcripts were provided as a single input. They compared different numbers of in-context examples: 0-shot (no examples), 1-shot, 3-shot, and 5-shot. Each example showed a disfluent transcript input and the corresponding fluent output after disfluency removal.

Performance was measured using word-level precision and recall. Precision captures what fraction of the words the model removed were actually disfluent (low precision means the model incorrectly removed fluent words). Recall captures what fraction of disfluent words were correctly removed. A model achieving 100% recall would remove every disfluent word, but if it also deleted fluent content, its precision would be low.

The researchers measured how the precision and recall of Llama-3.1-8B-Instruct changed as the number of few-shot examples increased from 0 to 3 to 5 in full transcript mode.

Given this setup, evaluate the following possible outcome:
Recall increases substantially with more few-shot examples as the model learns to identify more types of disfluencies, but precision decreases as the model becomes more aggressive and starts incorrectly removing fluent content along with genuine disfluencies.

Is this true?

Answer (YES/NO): YES